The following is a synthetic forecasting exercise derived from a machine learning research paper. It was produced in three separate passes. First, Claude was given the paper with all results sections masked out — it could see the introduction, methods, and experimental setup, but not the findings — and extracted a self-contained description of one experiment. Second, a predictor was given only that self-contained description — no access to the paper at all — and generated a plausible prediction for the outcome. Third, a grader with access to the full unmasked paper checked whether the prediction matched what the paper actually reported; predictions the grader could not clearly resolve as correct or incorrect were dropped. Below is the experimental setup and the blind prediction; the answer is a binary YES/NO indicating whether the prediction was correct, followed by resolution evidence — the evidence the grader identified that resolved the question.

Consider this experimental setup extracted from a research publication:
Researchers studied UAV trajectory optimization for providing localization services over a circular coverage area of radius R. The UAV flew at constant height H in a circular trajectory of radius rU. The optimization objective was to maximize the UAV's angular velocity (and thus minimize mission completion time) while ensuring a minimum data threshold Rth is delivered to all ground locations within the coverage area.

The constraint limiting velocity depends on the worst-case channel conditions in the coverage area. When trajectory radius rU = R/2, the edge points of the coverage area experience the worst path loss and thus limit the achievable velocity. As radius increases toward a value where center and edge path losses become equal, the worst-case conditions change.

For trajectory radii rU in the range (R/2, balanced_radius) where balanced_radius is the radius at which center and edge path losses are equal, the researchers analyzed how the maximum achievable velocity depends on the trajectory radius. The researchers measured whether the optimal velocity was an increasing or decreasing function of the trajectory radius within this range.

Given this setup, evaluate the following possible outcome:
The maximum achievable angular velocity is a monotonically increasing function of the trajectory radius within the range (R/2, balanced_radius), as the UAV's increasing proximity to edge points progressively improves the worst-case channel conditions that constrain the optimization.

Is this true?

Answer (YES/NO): YES